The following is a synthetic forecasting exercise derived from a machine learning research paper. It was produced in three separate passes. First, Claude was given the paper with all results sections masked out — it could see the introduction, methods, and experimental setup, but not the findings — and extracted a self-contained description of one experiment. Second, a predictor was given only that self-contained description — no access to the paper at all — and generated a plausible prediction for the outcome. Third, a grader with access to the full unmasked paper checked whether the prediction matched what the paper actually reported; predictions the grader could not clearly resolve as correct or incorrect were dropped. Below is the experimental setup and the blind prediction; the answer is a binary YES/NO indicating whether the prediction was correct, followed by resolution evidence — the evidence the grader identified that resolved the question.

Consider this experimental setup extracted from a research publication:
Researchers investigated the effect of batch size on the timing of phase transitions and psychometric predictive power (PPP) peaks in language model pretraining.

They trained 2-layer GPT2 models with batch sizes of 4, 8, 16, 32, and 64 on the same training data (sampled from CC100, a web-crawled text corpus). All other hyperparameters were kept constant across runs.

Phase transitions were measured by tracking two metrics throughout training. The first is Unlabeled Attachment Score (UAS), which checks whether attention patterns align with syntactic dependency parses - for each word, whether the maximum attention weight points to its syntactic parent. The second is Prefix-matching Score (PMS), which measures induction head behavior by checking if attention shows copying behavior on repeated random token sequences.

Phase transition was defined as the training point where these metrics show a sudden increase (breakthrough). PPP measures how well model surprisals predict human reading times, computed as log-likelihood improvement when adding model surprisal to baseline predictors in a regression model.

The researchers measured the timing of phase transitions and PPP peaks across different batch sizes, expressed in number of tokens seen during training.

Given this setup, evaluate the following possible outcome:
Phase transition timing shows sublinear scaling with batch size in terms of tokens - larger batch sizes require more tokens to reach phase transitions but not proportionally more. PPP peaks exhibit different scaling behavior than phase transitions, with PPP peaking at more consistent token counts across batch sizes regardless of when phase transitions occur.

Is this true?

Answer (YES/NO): NO